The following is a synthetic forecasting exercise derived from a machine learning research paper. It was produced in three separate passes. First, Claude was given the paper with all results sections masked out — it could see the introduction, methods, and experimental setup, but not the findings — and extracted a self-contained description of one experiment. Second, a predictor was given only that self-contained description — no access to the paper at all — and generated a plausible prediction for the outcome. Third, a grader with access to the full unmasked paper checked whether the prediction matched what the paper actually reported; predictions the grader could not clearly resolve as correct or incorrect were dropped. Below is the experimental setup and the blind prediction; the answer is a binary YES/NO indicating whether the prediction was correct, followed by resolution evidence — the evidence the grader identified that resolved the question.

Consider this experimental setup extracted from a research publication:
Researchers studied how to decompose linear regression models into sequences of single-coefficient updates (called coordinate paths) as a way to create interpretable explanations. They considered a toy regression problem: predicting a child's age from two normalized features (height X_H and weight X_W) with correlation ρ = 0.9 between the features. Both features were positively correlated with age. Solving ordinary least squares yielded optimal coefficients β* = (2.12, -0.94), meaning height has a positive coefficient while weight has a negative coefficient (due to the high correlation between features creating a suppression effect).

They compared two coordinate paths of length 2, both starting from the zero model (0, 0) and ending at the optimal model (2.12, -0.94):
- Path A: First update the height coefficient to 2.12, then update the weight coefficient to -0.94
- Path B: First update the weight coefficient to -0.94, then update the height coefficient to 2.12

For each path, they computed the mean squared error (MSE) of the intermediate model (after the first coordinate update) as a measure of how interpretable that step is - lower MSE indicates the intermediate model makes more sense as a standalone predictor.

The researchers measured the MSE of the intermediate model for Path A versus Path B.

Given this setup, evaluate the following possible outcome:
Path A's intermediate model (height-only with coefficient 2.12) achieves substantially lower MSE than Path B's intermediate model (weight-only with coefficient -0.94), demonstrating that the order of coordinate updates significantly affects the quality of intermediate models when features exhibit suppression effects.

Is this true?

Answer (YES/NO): YES